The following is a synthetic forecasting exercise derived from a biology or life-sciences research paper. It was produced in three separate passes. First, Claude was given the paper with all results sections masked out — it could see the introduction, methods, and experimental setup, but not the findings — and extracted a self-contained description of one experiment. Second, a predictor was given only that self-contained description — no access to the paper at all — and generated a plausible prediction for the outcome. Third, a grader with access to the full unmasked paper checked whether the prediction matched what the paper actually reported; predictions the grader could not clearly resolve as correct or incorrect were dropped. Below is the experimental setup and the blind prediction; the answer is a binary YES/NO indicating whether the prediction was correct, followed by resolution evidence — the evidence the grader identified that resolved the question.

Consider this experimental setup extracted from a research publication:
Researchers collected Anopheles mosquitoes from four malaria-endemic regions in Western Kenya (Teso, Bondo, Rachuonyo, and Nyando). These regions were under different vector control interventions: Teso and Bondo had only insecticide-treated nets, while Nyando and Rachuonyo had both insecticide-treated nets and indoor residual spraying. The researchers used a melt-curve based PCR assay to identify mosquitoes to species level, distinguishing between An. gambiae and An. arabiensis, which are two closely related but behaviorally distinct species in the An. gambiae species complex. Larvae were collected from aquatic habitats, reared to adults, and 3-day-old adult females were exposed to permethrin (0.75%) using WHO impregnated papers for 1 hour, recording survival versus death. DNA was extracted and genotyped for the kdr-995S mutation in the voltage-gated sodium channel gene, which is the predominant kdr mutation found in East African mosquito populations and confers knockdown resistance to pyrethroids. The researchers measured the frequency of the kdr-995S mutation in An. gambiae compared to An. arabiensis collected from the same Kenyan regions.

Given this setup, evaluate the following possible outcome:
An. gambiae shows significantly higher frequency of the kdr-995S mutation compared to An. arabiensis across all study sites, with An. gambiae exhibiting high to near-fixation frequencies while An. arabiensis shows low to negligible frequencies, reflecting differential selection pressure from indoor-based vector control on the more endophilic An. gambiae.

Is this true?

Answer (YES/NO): YES